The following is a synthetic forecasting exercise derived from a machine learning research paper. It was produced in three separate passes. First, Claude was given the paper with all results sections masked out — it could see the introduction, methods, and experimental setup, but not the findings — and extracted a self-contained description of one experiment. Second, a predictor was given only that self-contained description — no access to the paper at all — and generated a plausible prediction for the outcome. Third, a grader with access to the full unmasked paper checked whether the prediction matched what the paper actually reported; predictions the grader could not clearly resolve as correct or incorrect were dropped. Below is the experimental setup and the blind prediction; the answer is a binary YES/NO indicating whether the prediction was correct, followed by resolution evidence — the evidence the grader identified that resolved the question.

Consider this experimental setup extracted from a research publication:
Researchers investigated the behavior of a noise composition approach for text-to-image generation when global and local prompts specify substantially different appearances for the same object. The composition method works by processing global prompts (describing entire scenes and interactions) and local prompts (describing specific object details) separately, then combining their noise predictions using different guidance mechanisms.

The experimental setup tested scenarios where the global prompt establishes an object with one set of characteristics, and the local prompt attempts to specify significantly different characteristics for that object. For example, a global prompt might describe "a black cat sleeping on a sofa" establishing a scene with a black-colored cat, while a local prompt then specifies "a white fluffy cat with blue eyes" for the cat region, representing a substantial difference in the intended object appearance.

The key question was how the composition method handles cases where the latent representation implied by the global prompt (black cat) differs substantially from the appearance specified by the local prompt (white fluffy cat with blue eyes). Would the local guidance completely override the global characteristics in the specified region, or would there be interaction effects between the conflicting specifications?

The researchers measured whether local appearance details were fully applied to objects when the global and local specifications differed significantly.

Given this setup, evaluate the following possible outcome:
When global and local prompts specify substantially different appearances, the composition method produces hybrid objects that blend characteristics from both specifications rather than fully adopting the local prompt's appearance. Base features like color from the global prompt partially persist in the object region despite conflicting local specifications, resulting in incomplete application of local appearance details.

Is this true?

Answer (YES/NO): YES